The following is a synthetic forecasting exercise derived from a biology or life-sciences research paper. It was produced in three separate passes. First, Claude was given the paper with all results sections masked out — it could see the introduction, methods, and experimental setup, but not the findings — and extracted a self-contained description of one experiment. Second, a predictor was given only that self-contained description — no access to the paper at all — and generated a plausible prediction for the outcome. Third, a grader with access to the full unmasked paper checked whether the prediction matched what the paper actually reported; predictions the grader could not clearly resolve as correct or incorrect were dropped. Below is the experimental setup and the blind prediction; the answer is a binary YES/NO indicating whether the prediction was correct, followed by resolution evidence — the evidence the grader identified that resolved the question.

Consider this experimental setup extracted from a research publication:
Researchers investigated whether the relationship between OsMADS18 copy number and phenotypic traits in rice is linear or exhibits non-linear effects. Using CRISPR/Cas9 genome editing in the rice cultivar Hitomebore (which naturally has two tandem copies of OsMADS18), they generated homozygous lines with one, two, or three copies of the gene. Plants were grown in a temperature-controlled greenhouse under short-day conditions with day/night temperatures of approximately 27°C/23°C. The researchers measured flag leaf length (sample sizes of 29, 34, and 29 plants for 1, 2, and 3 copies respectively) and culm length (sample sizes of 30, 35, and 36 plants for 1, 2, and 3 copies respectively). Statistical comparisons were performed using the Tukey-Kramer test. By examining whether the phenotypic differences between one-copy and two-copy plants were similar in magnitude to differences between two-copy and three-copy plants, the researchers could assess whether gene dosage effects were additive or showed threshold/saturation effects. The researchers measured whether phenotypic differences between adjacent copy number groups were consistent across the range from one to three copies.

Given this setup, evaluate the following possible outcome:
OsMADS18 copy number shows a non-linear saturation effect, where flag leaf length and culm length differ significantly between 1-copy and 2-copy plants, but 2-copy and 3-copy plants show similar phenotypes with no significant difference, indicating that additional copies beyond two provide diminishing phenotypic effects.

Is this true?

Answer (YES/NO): NO